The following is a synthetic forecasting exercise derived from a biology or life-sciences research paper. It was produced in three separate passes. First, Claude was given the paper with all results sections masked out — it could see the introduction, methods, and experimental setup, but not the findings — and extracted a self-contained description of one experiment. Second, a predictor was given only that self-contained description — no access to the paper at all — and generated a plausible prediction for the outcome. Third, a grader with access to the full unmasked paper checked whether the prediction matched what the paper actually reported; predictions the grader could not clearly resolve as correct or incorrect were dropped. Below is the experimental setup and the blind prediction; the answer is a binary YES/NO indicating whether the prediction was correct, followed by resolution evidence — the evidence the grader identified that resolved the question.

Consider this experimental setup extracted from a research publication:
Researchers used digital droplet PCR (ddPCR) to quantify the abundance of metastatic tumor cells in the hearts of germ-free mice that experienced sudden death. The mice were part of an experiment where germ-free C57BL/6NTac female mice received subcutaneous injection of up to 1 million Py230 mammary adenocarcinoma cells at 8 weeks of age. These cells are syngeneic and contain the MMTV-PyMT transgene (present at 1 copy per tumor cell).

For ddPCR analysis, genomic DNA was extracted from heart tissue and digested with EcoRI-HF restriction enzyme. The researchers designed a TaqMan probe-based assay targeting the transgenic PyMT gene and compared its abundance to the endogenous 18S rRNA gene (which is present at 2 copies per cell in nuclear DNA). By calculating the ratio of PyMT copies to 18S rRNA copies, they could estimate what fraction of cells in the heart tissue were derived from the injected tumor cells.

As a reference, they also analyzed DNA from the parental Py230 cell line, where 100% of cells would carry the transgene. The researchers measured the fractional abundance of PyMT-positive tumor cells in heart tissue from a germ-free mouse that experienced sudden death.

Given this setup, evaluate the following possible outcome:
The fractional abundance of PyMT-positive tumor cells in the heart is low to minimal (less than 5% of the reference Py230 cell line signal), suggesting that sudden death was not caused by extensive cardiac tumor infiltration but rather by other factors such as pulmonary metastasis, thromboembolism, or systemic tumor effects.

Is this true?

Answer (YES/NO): NO